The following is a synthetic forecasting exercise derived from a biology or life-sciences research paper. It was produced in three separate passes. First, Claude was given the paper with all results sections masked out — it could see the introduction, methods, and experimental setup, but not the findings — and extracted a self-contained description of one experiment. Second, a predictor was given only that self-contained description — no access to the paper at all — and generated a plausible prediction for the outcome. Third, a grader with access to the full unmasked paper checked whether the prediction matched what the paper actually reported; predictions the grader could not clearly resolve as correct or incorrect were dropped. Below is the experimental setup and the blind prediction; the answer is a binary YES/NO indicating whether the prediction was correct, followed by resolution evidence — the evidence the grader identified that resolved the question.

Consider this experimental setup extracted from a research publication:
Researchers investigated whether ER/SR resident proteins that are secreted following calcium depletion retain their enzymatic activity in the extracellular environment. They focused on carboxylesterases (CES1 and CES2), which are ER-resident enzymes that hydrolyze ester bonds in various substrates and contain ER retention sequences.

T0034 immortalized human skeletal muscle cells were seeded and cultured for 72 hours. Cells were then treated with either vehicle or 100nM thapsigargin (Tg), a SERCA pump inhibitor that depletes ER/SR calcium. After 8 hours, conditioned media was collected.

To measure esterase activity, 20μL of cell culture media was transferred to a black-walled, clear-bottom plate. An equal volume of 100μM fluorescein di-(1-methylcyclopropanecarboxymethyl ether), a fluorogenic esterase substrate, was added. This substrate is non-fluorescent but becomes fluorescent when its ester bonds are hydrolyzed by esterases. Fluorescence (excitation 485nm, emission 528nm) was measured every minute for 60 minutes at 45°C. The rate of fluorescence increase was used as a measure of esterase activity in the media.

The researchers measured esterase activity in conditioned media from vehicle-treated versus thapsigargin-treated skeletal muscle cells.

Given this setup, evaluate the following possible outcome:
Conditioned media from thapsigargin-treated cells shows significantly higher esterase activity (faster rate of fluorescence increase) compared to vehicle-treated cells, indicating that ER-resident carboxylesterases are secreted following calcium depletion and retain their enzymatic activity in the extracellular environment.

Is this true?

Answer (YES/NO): YES